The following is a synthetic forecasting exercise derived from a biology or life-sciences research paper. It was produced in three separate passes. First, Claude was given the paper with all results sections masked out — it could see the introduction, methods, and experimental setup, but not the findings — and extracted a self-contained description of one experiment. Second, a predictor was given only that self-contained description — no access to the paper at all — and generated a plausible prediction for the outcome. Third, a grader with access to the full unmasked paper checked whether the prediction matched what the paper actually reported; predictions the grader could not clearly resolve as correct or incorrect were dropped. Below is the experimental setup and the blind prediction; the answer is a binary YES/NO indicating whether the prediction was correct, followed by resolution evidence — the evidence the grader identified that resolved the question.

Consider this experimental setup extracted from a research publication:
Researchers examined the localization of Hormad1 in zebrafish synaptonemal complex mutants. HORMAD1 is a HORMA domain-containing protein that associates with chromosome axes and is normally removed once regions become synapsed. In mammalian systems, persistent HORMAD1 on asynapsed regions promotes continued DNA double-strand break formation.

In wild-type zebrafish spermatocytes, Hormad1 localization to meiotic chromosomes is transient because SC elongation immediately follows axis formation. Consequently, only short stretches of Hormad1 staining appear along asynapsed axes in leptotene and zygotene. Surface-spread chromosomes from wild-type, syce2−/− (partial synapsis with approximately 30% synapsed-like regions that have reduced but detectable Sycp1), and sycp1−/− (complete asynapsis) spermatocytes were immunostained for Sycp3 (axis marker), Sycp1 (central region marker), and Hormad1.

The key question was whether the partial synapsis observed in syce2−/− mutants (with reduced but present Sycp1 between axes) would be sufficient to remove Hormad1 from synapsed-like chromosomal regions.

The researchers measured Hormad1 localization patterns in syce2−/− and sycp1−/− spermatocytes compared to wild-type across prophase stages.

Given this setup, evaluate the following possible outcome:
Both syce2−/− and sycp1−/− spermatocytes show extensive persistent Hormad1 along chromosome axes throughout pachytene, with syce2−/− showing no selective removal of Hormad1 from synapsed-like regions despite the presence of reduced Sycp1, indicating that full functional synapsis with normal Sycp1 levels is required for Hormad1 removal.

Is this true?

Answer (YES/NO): YES